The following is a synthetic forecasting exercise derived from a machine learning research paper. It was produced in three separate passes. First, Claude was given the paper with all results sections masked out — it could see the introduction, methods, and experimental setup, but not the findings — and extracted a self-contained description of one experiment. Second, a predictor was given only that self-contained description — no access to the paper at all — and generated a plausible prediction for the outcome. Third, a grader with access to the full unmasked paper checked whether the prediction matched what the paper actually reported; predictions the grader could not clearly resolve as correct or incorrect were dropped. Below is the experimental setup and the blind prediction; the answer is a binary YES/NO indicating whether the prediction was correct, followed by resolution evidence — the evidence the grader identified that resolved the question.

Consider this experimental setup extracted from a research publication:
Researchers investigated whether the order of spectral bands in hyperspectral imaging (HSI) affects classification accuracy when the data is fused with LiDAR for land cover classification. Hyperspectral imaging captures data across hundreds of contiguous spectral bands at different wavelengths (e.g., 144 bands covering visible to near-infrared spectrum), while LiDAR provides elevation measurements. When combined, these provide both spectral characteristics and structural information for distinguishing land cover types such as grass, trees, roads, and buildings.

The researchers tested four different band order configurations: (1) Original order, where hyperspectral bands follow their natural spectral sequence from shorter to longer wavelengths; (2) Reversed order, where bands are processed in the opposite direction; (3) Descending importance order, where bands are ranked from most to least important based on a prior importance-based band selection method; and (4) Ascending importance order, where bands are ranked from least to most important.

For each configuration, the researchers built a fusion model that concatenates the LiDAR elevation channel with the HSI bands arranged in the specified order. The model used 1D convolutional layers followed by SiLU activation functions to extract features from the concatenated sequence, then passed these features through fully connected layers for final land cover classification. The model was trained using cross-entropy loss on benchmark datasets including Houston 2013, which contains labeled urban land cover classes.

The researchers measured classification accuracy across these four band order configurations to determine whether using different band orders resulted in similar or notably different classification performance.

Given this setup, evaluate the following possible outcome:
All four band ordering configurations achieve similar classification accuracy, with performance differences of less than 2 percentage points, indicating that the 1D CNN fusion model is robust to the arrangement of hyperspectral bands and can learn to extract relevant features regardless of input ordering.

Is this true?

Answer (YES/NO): NO